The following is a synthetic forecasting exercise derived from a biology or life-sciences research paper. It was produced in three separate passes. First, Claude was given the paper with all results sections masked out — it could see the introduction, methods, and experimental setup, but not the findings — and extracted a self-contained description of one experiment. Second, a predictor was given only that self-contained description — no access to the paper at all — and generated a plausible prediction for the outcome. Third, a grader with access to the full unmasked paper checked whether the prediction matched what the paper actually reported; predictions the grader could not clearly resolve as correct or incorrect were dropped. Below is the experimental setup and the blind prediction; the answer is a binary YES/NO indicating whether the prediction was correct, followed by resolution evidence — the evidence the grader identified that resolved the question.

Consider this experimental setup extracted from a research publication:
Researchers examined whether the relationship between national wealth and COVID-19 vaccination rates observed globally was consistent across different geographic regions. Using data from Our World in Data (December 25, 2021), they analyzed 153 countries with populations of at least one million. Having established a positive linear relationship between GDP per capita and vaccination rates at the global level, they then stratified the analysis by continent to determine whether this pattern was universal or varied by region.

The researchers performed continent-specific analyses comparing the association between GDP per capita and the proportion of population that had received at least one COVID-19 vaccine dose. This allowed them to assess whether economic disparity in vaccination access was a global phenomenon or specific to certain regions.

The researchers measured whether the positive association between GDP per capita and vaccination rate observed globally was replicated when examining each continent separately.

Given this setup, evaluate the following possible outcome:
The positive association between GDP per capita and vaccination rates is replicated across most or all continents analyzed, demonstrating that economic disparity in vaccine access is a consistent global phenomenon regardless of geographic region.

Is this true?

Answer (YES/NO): YES